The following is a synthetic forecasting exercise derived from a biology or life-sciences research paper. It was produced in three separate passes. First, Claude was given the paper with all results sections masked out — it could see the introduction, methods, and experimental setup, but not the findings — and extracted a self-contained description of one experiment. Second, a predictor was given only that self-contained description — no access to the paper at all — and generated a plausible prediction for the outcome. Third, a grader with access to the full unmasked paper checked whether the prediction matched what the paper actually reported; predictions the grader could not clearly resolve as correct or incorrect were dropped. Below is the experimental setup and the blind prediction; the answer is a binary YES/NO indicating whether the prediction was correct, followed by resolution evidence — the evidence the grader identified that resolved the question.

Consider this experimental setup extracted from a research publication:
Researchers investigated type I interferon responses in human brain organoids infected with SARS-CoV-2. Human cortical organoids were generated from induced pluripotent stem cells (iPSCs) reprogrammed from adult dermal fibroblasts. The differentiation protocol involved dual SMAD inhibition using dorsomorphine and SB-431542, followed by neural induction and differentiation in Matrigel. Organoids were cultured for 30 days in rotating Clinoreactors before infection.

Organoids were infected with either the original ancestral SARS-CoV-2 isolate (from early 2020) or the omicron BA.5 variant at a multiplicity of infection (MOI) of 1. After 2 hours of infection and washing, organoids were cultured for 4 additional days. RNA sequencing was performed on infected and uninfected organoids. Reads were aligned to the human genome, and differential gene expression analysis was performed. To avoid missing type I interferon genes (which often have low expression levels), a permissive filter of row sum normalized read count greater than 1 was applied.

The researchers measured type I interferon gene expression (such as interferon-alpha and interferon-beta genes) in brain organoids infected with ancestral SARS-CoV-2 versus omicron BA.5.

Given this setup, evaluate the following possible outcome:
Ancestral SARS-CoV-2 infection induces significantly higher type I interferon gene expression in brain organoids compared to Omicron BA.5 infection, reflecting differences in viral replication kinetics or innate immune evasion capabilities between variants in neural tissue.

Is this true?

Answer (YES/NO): NO